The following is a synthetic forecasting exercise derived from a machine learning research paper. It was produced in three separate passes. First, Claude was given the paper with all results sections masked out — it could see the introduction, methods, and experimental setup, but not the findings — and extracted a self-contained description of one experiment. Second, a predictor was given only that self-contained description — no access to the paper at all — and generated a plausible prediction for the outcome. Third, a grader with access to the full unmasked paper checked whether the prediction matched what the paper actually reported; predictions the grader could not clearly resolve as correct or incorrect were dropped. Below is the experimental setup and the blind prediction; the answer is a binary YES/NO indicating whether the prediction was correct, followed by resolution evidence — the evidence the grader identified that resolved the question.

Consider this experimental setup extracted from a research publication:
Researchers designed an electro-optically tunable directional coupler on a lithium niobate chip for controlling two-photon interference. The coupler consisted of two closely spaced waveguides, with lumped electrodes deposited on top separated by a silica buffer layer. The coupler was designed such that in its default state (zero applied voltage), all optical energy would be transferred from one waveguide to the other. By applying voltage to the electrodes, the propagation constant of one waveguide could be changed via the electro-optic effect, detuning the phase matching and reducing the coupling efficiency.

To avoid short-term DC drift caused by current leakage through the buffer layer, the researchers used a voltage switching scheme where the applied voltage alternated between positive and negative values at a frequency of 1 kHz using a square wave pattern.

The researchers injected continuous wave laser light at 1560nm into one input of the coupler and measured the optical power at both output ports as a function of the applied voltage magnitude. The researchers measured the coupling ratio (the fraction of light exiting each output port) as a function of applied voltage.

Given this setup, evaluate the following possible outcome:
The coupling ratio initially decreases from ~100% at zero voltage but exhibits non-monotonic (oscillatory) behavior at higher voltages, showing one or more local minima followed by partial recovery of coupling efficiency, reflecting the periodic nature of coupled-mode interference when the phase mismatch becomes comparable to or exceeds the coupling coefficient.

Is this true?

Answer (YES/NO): NO